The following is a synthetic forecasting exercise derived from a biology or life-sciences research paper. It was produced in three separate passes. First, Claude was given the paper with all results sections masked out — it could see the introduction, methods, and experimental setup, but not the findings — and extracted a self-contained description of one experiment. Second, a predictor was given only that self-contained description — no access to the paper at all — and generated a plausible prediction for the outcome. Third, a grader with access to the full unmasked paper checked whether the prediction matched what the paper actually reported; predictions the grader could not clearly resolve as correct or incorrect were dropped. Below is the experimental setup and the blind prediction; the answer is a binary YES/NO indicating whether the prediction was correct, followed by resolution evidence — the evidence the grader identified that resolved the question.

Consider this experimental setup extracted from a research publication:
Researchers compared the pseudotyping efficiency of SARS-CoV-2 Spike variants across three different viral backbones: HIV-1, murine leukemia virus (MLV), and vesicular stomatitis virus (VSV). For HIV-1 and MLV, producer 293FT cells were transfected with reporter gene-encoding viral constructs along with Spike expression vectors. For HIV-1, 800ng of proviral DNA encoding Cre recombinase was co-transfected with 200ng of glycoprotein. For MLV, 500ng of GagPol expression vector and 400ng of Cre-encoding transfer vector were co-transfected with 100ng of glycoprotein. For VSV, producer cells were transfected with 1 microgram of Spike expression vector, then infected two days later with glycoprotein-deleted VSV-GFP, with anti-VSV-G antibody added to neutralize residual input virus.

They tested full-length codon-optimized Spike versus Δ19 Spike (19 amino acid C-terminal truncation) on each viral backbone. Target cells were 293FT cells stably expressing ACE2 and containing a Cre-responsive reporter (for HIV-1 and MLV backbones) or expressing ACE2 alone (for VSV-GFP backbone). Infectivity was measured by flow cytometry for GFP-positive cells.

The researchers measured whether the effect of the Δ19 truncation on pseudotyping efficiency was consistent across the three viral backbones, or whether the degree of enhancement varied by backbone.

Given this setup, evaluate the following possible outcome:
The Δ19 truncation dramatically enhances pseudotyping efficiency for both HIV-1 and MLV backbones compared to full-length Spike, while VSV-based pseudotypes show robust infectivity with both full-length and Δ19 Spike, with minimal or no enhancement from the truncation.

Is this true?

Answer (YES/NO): NO